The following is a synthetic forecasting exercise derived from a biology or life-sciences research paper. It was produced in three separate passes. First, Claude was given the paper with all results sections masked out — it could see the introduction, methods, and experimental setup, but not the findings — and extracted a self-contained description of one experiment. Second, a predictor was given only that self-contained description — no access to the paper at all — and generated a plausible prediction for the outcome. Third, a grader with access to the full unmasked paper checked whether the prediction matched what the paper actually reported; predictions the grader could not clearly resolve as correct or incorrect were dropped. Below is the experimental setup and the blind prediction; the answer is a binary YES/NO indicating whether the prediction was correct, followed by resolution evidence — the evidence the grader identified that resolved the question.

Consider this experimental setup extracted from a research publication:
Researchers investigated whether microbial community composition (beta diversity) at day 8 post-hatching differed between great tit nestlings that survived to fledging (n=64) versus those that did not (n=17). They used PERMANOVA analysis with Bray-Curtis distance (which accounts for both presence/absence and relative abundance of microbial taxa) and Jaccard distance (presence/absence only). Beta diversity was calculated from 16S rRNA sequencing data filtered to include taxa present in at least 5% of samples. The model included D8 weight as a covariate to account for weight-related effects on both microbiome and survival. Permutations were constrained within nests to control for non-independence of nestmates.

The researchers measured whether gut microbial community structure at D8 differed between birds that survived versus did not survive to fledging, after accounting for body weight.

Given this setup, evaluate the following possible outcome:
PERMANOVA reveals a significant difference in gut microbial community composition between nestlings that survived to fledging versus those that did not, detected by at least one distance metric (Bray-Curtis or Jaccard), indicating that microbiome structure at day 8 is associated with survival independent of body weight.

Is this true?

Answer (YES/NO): NO